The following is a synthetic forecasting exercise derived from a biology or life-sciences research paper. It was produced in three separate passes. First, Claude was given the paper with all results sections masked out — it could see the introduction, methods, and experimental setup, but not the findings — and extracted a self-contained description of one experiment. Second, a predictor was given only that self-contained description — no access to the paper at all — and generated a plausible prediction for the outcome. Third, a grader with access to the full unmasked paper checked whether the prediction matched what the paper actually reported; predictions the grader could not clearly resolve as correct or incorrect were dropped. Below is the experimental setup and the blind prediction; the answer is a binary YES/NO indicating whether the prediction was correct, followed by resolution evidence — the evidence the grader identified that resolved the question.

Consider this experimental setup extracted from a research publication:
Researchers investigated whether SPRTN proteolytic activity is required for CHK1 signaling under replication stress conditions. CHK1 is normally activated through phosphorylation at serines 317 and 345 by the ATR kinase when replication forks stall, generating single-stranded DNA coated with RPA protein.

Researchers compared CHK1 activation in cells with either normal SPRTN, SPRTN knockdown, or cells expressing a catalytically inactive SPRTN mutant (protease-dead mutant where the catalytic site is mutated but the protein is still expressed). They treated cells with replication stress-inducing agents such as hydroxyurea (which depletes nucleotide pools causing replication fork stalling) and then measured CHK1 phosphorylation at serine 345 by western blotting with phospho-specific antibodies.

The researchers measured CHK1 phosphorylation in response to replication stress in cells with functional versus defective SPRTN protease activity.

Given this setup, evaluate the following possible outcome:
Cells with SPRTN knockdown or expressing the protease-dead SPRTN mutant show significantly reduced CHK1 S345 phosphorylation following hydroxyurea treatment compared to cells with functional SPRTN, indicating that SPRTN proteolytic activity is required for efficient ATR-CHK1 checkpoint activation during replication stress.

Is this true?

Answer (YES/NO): NO